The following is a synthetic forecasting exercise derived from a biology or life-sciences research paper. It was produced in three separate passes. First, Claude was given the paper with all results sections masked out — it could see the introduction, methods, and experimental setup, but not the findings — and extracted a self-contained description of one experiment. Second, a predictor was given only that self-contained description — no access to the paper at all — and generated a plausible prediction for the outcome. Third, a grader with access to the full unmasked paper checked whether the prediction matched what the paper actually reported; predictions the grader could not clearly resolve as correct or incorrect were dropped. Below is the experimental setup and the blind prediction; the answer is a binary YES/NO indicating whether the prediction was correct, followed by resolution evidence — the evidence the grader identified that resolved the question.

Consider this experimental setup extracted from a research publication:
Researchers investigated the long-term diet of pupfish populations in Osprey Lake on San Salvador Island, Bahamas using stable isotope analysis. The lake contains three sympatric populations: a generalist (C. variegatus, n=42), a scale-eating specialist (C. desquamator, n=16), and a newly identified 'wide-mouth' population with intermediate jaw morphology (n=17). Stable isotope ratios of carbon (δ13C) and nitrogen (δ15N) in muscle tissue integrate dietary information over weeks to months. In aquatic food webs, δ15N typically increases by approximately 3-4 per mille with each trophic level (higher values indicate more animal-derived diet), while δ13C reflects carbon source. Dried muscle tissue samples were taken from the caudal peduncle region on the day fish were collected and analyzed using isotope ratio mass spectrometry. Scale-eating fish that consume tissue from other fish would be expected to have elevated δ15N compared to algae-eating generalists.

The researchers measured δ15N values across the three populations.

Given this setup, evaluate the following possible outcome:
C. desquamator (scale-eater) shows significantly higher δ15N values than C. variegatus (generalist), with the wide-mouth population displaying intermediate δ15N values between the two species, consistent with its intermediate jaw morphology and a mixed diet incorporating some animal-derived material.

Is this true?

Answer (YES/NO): YES